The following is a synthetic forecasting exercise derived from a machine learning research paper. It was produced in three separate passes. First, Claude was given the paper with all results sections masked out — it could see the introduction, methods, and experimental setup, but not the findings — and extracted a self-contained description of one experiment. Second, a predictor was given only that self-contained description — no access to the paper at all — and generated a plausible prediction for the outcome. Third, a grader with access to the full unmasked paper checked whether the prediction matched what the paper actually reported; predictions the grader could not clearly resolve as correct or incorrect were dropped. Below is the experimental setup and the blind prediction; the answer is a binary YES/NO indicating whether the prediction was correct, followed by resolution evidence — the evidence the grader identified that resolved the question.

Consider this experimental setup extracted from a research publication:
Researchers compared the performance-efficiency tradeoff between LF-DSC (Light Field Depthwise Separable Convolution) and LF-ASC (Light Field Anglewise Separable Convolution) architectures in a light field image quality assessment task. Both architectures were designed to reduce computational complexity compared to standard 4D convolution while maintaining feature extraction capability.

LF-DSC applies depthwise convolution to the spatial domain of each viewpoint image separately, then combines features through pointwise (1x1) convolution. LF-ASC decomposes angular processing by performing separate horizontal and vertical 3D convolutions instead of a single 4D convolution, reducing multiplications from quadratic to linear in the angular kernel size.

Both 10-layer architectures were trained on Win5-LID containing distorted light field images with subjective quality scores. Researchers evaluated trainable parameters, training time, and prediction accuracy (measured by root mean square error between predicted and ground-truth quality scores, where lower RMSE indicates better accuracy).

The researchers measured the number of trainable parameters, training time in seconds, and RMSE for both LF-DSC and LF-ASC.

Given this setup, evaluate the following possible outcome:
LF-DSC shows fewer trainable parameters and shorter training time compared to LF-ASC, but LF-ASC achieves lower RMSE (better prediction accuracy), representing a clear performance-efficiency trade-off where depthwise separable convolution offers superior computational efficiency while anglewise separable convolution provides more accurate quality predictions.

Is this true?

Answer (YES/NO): NO